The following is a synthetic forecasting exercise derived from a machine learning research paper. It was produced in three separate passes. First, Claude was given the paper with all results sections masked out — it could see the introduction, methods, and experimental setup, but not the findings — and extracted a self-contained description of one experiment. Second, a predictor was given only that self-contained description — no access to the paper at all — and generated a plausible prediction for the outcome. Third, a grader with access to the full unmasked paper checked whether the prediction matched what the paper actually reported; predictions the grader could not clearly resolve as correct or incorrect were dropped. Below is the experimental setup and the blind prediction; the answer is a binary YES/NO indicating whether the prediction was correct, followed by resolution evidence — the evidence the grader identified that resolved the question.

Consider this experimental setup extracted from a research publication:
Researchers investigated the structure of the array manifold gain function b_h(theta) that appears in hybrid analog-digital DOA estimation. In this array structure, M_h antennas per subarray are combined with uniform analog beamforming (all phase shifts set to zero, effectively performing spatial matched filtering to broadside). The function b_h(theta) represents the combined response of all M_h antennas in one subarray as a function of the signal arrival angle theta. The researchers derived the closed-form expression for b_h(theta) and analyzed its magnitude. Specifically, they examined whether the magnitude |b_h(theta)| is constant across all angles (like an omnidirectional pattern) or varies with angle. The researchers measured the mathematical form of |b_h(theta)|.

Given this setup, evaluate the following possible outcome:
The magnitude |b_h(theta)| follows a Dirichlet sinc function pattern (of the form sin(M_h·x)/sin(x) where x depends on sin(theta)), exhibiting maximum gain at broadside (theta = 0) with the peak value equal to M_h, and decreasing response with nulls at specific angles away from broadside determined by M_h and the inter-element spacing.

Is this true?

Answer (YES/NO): YES